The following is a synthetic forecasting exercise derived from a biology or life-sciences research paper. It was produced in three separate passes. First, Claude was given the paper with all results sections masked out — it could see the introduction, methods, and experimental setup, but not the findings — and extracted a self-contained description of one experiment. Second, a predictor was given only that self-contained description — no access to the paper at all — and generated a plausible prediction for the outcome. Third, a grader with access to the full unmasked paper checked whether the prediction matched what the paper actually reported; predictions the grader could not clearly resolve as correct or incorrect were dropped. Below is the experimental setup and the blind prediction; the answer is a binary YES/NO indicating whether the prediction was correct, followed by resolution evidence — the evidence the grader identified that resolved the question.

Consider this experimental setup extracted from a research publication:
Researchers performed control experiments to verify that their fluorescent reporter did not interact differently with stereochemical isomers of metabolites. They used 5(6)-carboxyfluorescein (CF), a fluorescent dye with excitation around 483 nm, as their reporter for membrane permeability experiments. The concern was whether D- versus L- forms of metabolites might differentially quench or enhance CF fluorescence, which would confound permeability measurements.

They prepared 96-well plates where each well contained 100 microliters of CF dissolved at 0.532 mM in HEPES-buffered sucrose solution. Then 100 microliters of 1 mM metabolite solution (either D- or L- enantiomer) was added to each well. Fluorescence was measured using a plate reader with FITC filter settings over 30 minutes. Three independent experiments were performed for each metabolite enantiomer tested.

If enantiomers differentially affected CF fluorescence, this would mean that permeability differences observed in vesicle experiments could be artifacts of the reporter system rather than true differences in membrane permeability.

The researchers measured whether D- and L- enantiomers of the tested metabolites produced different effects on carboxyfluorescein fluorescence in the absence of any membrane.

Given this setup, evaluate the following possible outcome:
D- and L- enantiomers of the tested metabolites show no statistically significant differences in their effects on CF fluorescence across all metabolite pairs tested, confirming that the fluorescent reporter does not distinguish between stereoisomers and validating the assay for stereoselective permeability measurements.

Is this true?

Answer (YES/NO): YES